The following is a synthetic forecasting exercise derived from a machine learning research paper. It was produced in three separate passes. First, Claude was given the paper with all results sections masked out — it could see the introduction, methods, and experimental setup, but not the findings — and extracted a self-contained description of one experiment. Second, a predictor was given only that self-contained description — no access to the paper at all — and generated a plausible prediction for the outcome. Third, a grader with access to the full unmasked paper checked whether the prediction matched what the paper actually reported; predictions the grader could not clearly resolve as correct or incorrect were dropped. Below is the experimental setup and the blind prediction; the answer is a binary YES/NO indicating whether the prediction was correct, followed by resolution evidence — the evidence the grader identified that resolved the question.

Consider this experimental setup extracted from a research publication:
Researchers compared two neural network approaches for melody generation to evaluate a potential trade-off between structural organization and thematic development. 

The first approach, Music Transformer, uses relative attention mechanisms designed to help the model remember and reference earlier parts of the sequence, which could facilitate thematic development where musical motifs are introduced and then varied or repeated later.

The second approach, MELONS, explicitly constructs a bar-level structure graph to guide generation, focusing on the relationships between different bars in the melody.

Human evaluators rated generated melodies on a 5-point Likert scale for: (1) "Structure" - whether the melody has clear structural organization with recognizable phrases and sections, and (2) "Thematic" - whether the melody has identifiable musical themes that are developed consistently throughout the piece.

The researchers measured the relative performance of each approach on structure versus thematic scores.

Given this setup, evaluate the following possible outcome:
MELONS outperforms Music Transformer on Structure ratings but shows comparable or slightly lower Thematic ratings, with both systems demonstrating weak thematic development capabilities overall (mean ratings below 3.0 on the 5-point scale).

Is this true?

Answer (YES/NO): NO